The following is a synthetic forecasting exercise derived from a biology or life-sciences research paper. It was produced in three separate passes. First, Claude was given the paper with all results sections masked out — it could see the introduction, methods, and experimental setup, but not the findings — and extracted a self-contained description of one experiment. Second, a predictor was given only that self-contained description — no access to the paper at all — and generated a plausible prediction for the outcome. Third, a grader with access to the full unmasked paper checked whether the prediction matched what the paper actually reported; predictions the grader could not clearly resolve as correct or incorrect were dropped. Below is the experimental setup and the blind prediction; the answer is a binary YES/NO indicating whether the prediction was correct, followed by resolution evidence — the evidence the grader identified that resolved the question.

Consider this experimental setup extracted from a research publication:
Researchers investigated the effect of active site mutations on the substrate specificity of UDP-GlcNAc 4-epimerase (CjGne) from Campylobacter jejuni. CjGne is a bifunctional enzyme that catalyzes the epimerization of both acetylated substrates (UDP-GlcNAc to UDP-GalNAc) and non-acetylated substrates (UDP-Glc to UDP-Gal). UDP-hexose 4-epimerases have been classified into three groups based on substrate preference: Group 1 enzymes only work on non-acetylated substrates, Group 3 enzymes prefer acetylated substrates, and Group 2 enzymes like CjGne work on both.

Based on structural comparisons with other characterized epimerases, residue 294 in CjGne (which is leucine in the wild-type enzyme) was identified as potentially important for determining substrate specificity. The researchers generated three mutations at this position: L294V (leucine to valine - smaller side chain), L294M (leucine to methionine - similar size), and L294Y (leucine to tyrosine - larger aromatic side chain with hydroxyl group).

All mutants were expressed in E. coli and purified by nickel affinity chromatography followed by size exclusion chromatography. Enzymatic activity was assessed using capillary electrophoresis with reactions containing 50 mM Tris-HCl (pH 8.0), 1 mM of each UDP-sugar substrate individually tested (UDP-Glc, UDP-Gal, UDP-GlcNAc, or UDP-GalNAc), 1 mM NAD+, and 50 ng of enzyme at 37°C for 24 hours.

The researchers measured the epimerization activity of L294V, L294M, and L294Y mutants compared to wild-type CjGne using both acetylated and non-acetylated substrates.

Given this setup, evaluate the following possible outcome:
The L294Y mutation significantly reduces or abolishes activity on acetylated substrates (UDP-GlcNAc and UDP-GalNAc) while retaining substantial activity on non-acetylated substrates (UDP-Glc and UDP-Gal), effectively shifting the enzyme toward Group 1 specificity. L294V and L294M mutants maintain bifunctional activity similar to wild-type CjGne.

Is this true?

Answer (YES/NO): NO